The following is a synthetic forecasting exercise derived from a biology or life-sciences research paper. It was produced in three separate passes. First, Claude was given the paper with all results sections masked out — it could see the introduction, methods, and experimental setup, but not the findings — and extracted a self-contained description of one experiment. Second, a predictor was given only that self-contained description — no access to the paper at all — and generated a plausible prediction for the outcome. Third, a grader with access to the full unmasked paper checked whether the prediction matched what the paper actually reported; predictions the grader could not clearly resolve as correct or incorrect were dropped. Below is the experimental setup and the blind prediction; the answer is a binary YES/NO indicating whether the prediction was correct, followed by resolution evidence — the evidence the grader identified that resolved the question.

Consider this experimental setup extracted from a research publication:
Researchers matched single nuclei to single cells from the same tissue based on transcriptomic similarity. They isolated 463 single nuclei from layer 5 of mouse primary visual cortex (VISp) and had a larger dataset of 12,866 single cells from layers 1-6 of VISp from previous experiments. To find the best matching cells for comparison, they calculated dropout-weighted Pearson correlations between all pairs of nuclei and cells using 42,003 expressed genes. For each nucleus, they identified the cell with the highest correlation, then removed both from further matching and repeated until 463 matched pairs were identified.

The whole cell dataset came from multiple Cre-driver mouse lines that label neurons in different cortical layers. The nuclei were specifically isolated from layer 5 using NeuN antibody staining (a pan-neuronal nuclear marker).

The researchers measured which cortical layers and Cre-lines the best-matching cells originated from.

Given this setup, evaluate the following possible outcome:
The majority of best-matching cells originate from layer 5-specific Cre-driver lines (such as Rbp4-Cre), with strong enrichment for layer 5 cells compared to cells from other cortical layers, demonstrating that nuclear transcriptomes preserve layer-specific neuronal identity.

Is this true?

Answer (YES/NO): NO